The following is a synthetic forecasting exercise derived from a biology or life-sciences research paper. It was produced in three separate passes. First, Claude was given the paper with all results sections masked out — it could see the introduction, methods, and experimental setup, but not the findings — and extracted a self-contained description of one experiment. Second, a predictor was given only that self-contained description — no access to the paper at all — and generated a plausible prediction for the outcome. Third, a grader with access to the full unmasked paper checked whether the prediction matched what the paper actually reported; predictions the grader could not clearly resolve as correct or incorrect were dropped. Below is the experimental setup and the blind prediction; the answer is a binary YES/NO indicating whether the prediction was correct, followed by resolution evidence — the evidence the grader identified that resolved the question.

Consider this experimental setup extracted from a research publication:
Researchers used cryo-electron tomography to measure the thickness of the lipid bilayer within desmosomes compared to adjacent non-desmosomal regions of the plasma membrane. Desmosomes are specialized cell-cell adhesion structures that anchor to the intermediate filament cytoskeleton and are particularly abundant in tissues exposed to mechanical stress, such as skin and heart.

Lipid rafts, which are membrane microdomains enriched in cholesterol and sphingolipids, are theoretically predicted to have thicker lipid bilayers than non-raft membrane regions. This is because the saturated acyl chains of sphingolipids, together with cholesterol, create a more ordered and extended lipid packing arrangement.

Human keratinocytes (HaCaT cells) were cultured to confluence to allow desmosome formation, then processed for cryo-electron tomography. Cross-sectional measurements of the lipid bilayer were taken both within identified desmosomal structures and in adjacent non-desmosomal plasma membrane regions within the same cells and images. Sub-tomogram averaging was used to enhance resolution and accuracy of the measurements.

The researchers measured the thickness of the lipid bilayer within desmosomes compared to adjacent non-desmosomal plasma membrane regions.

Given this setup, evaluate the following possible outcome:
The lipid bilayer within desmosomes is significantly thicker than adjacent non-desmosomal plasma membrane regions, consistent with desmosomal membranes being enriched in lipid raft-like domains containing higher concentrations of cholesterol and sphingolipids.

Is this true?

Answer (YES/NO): YES